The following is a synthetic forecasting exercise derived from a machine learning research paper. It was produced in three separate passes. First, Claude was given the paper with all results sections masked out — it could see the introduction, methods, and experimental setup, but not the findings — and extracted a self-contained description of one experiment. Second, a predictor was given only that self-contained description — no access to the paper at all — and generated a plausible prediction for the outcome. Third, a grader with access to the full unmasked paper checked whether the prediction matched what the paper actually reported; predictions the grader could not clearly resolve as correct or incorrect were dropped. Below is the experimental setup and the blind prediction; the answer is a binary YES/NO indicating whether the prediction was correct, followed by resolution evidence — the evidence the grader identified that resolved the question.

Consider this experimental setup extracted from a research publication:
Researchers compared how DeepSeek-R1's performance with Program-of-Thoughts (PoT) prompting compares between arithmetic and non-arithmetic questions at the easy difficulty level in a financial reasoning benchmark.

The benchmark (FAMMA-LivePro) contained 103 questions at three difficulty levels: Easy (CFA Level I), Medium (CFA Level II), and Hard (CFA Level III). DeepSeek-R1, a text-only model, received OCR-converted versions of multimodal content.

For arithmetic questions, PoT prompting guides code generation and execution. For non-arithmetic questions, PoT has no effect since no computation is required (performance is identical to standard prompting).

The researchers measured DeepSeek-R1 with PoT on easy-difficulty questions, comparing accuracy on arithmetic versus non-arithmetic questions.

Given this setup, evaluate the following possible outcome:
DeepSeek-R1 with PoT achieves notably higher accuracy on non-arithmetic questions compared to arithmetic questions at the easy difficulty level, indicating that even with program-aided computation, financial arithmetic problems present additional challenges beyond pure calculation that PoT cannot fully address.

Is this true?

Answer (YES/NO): YES